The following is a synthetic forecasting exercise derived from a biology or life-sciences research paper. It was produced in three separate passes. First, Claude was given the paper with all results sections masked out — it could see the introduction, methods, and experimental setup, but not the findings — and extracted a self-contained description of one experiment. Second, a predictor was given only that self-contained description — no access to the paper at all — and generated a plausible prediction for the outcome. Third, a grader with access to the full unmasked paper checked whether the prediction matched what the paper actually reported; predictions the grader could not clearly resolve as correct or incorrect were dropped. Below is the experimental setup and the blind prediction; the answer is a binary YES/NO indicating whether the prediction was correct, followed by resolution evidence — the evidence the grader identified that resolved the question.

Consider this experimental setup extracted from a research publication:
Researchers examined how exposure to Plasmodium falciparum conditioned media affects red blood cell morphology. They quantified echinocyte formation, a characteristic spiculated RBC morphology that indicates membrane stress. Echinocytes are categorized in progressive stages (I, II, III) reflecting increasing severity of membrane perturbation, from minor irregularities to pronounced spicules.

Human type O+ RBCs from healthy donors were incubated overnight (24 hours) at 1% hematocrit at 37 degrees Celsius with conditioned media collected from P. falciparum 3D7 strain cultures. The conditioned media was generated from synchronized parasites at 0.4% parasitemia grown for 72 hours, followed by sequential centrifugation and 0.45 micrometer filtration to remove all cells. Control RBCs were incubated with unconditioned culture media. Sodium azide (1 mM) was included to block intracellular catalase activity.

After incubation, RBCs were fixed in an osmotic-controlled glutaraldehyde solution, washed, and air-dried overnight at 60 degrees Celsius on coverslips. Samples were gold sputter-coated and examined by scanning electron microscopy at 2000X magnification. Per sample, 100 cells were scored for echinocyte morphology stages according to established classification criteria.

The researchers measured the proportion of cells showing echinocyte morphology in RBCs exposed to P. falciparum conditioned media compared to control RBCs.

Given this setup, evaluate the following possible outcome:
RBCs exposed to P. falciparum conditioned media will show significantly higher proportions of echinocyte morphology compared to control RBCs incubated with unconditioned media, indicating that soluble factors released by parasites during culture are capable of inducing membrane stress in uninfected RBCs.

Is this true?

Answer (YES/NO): YES